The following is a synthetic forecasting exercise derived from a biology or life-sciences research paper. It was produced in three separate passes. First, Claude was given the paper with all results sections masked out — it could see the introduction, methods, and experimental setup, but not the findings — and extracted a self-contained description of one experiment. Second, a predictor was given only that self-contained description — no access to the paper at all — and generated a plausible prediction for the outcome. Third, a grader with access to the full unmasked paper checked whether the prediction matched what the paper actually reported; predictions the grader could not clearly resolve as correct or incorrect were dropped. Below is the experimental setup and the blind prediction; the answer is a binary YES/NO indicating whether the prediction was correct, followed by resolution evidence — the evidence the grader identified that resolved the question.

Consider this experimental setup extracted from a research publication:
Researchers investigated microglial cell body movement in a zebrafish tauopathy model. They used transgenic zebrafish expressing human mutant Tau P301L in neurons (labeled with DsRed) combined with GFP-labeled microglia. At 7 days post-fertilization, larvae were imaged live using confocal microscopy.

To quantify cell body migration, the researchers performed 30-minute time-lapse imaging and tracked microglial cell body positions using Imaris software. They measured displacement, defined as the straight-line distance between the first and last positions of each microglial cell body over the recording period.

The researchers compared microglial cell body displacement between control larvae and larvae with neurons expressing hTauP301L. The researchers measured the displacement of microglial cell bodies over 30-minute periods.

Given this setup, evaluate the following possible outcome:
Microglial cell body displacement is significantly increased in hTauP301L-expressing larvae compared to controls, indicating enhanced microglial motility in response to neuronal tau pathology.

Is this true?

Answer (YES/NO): YES